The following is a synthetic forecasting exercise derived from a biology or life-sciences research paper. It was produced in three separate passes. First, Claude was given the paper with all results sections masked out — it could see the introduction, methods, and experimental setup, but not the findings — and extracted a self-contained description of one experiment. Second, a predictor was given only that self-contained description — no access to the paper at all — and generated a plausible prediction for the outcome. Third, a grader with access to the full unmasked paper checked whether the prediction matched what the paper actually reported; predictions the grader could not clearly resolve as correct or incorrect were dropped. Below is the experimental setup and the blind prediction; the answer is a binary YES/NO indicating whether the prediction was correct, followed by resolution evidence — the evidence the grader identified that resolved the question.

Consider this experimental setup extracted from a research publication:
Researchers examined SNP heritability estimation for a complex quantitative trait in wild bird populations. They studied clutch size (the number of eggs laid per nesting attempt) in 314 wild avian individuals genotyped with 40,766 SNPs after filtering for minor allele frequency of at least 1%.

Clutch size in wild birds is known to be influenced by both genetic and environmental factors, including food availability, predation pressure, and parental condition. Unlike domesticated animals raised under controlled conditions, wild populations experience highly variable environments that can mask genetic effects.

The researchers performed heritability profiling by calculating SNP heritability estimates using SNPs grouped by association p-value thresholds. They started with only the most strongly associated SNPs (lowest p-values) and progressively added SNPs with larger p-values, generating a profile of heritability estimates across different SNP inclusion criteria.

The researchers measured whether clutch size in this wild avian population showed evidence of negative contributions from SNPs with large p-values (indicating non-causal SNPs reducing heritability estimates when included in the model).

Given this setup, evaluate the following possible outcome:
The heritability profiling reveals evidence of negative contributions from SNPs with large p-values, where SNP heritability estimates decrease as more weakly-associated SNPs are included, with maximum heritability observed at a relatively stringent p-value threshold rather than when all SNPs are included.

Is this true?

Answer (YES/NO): YES